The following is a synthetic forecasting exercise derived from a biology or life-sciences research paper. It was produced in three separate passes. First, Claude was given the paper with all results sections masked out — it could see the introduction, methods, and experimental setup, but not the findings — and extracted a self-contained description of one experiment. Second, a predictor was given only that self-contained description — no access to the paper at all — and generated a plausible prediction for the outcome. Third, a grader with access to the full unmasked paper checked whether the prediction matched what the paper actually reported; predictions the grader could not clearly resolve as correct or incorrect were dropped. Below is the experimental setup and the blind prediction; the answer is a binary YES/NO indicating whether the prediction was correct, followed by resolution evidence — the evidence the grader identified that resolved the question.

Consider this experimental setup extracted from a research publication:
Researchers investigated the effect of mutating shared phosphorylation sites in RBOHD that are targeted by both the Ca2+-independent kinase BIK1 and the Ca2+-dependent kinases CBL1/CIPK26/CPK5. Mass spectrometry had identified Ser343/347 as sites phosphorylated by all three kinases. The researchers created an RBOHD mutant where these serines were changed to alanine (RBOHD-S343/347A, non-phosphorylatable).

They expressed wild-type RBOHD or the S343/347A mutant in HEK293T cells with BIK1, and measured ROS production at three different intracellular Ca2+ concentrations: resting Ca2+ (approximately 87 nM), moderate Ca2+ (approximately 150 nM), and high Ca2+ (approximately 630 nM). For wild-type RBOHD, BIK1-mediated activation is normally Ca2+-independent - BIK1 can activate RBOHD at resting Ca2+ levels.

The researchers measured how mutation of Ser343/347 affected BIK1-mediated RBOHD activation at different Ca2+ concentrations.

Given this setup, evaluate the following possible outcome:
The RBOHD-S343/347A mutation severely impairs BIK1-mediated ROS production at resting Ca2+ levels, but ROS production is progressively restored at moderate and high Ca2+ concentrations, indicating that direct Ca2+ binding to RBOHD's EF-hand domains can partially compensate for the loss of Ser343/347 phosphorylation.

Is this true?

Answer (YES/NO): YES